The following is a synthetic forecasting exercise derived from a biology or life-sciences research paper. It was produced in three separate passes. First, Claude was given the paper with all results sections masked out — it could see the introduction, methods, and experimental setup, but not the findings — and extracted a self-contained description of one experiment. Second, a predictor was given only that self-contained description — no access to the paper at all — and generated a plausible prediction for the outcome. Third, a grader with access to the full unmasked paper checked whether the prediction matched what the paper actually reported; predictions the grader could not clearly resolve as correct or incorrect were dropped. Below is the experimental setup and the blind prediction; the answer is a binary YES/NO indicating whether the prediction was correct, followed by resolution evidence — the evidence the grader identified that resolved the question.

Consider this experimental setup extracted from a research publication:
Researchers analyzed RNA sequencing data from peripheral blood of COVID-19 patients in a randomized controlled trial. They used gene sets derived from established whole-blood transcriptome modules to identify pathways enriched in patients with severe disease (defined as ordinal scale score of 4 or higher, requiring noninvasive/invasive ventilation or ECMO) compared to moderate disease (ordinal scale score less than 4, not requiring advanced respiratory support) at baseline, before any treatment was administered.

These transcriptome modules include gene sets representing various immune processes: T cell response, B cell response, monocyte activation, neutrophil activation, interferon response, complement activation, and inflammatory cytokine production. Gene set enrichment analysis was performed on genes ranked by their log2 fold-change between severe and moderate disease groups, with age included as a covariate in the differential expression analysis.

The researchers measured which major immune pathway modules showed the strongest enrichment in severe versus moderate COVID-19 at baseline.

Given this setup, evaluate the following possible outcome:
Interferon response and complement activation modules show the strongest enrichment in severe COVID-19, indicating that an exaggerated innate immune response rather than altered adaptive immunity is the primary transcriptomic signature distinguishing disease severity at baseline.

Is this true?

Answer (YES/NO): NO